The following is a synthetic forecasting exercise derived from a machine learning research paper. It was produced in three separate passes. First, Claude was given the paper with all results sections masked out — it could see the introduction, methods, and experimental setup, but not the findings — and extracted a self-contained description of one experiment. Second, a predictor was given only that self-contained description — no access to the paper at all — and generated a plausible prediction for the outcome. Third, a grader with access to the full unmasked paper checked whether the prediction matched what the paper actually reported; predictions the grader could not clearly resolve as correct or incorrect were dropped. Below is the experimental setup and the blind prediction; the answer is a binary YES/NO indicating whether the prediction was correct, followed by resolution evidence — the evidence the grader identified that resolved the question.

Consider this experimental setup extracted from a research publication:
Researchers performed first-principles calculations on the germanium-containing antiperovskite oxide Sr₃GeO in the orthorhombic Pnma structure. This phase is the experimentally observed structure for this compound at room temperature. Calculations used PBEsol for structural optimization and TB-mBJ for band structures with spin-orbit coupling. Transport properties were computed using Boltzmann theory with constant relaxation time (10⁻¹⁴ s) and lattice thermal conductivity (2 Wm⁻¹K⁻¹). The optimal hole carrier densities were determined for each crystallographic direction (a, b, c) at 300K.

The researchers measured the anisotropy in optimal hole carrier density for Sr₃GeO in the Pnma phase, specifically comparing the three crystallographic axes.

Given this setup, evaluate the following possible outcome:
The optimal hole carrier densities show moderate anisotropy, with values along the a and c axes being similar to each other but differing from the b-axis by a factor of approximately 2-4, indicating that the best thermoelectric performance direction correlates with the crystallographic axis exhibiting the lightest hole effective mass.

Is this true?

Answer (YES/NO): NO